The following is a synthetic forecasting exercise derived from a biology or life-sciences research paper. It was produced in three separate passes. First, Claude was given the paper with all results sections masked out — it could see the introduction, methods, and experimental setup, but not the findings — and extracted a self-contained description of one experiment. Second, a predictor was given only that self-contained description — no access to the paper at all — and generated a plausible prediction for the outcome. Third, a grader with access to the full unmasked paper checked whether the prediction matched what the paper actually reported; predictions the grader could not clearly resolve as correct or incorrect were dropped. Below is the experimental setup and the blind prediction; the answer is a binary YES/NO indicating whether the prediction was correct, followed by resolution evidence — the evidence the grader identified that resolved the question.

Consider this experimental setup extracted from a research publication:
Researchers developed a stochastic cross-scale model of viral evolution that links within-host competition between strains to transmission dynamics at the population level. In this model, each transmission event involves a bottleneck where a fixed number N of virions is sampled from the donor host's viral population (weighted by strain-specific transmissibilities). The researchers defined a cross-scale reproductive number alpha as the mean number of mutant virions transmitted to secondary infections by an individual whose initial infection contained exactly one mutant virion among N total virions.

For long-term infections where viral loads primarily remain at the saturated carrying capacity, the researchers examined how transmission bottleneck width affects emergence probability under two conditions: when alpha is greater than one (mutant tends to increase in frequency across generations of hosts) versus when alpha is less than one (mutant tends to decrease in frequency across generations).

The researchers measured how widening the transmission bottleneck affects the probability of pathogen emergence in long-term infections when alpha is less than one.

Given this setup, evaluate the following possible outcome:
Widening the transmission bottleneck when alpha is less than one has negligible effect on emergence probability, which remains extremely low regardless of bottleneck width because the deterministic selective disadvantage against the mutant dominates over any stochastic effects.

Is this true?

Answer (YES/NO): NO